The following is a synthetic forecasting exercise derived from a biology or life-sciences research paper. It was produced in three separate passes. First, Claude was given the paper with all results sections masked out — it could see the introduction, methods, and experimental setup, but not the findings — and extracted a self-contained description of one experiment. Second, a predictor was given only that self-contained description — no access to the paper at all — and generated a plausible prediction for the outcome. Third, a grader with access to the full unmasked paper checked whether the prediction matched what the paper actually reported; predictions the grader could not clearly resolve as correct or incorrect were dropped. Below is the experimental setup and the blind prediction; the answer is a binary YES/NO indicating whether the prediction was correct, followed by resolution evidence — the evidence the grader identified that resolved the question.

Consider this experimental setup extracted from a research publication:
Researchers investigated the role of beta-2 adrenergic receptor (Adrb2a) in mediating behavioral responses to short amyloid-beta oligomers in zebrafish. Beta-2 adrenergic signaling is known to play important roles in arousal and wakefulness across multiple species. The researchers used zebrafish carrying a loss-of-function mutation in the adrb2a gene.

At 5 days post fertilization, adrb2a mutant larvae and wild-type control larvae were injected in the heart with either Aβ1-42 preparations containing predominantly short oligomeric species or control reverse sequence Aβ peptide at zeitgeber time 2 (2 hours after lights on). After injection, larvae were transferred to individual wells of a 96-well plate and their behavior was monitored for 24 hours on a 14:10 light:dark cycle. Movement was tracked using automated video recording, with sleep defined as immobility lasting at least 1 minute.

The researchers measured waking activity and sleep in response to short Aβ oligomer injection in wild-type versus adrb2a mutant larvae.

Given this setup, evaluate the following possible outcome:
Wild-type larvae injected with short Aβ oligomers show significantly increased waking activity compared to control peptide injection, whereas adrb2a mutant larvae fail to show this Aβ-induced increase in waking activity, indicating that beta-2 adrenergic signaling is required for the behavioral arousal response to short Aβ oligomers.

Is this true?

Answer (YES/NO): YES